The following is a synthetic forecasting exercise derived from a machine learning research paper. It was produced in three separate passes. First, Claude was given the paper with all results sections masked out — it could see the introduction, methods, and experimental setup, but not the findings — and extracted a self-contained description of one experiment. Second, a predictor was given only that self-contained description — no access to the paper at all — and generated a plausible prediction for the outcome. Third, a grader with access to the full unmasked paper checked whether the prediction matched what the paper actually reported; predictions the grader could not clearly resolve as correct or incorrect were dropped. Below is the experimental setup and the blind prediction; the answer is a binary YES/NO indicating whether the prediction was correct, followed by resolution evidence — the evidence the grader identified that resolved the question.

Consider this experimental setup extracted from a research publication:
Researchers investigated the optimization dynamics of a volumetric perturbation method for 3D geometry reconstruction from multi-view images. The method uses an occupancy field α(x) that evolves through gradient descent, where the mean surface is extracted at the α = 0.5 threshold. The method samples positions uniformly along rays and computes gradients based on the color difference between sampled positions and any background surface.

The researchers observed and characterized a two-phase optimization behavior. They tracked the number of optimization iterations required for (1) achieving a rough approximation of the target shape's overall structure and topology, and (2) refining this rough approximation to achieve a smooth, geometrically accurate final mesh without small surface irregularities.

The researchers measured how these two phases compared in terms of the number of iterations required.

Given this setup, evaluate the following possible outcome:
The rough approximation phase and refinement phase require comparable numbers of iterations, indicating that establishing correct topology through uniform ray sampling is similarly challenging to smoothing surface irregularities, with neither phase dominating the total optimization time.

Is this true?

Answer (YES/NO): NO